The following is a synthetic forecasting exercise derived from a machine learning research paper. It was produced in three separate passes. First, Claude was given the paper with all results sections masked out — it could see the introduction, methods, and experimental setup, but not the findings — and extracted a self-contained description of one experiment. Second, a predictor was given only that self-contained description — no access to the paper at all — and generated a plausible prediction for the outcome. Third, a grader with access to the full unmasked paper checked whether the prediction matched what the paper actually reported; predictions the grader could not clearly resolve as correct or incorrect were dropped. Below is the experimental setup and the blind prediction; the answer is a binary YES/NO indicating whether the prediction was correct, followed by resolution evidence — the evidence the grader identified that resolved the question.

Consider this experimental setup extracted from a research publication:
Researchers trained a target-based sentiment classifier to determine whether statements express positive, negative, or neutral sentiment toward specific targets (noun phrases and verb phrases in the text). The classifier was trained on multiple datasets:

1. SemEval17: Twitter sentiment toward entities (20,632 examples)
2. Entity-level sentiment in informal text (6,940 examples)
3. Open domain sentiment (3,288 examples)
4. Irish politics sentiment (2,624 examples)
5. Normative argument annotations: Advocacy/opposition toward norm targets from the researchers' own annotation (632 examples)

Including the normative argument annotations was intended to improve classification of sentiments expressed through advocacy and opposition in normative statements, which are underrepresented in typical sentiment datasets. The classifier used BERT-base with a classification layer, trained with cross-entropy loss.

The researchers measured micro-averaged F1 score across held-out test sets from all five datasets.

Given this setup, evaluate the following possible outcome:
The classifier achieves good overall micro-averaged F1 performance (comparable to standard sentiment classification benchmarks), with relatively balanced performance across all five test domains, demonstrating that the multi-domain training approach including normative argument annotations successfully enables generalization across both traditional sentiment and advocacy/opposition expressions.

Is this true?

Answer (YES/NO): NO